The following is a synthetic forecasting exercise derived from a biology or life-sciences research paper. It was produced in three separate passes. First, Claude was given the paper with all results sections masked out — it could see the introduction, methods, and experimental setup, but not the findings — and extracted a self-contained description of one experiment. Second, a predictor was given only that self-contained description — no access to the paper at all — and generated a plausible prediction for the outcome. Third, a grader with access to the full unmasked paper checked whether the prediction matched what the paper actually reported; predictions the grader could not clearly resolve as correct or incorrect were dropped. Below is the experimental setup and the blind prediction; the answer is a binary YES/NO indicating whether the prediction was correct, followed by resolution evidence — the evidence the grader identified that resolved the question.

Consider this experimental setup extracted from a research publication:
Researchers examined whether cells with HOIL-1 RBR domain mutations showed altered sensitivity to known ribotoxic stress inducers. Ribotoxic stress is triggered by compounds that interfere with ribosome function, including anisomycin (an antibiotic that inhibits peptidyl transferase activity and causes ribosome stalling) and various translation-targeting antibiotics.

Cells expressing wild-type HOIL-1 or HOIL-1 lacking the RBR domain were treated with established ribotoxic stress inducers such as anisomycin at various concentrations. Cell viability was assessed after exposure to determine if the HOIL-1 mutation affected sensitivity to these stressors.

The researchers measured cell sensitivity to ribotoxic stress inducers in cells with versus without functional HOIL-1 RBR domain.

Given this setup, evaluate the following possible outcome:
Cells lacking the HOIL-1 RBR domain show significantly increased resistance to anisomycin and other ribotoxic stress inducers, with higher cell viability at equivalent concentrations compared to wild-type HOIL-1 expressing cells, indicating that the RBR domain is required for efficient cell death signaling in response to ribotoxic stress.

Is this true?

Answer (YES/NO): NO